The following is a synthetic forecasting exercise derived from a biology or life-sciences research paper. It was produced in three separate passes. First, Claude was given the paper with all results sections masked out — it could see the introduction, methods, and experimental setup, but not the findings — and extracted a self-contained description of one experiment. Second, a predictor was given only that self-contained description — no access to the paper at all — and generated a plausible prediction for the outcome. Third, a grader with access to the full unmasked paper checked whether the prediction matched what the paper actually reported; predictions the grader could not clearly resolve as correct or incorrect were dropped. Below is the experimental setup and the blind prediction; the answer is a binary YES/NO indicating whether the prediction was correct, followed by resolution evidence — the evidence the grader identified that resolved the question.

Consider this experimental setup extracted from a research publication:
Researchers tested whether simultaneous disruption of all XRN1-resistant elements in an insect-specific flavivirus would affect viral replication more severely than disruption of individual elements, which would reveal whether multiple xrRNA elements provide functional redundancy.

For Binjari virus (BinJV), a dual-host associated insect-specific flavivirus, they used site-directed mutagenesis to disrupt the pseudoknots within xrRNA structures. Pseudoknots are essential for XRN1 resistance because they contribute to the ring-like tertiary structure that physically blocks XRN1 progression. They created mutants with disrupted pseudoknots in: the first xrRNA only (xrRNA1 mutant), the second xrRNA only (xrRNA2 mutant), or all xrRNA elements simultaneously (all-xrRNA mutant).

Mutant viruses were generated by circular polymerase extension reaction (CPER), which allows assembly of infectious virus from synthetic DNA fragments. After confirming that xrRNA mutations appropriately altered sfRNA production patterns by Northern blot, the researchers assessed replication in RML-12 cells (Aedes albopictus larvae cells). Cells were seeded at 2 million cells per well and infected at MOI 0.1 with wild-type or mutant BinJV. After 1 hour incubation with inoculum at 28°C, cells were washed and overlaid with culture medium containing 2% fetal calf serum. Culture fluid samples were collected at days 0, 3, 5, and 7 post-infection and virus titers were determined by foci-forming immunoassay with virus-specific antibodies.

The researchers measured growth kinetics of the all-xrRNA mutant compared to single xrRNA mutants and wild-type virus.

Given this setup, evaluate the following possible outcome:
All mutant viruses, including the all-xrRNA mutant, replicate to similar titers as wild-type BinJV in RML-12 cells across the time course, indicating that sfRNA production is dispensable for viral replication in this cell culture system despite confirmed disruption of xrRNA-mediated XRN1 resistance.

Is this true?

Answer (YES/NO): NO